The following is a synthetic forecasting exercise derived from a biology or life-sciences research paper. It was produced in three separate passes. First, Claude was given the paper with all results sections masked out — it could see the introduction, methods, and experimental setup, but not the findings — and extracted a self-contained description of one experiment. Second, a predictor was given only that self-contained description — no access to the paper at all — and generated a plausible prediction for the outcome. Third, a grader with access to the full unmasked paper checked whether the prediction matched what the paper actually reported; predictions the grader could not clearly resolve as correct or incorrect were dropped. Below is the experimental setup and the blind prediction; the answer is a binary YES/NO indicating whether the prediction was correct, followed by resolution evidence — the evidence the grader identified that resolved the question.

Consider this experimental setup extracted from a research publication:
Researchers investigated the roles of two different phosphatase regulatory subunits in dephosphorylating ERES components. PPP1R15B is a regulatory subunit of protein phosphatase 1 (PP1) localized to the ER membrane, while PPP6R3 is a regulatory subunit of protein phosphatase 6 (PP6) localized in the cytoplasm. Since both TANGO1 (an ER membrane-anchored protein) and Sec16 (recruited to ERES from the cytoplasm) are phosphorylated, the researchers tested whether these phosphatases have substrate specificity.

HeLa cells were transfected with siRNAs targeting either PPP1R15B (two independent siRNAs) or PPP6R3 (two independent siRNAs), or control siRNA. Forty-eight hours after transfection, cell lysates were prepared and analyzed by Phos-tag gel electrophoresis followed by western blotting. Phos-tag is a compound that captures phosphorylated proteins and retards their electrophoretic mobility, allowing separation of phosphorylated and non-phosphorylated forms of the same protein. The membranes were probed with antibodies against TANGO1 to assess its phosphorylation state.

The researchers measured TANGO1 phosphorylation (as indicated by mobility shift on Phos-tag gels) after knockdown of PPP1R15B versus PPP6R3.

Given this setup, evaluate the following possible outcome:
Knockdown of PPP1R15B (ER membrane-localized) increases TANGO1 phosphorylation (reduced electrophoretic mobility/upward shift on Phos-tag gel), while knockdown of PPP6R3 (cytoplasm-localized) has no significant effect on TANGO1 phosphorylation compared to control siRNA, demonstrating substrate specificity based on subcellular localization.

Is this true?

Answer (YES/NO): YES